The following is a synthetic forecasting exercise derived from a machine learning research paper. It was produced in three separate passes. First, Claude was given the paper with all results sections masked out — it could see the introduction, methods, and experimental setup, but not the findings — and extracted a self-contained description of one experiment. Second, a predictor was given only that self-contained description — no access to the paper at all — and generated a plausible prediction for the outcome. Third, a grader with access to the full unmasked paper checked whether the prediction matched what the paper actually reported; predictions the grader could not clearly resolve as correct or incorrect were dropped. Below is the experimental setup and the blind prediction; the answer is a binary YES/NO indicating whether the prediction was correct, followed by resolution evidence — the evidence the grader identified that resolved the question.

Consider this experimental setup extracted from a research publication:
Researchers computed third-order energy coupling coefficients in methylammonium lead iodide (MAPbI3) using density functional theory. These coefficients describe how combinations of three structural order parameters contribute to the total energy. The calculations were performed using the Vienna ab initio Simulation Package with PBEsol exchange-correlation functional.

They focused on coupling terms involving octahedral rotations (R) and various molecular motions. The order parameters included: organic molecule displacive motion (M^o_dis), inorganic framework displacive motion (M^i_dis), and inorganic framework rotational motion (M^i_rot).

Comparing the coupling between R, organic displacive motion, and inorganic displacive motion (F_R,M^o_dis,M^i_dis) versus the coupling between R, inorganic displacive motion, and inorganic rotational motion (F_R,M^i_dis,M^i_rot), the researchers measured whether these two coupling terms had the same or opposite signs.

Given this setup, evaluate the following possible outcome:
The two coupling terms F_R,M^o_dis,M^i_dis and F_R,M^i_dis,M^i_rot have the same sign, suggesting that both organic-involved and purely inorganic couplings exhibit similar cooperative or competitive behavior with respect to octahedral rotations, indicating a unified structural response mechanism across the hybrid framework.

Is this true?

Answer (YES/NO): NO